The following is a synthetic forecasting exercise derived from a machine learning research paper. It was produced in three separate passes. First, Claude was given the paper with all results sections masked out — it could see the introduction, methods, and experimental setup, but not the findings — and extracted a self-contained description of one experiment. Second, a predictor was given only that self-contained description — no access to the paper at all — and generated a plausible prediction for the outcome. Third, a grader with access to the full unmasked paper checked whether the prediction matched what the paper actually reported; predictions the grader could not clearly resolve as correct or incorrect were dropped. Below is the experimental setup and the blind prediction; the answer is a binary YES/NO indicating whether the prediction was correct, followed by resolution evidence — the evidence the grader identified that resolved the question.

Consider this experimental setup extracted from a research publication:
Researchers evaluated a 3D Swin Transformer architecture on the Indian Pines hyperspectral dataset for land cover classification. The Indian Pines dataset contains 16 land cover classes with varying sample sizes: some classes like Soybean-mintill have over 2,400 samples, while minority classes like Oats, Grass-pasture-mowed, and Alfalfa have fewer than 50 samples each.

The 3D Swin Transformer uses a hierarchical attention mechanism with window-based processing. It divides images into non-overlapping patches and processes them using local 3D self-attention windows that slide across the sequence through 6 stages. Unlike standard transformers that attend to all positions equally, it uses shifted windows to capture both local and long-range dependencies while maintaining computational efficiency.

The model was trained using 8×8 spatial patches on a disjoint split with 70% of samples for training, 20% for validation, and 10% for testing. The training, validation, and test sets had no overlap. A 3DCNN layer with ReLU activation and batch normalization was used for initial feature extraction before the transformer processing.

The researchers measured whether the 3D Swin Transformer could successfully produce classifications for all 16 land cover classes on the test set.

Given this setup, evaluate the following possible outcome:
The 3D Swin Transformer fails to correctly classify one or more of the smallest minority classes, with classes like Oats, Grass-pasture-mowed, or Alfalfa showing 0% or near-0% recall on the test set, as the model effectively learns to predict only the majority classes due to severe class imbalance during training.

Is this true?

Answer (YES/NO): YES